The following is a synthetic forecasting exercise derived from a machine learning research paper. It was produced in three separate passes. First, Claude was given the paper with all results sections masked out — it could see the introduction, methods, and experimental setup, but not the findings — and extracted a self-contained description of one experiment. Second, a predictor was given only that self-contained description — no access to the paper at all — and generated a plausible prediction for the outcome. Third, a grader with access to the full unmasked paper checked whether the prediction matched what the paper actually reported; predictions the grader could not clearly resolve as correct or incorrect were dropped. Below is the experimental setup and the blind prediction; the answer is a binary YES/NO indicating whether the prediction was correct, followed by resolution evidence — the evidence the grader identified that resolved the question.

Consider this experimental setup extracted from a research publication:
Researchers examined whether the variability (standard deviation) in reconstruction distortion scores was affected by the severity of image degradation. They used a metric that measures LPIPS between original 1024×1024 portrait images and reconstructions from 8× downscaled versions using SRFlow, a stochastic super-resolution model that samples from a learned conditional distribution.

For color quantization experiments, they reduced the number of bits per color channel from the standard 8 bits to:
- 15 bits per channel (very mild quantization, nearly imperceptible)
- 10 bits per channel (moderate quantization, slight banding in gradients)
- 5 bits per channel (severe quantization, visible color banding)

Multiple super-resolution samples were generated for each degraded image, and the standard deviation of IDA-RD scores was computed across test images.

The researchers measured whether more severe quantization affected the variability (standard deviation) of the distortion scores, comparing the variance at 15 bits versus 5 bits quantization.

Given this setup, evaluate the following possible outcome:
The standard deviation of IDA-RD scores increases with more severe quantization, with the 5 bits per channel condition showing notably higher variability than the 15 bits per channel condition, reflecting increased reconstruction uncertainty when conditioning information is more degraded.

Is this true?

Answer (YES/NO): YES